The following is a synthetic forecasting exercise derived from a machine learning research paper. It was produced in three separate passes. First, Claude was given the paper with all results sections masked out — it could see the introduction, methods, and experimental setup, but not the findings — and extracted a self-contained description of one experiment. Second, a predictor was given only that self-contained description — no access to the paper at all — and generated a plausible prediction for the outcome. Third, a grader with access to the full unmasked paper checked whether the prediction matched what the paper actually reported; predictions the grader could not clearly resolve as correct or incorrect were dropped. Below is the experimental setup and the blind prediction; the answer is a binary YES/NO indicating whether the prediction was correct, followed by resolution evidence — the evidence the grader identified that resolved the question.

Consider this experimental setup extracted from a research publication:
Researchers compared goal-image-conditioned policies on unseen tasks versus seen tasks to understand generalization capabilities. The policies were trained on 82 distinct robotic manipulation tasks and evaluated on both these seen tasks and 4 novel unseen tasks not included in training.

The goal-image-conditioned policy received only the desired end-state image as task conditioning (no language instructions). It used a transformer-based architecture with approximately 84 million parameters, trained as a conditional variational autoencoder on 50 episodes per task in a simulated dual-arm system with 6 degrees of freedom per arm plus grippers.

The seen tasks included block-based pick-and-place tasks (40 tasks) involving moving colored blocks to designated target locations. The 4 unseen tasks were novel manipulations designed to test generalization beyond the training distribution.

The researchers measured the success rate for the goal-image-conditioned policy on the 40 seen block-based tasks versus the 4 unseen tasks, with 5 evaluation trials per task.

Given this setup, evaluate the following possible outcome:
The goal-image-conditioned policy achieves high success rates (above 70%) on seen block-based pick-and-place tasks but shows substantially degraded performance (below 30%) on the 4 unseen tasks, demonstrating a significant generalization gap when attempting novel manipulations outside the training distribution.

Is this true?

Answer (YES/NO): NO